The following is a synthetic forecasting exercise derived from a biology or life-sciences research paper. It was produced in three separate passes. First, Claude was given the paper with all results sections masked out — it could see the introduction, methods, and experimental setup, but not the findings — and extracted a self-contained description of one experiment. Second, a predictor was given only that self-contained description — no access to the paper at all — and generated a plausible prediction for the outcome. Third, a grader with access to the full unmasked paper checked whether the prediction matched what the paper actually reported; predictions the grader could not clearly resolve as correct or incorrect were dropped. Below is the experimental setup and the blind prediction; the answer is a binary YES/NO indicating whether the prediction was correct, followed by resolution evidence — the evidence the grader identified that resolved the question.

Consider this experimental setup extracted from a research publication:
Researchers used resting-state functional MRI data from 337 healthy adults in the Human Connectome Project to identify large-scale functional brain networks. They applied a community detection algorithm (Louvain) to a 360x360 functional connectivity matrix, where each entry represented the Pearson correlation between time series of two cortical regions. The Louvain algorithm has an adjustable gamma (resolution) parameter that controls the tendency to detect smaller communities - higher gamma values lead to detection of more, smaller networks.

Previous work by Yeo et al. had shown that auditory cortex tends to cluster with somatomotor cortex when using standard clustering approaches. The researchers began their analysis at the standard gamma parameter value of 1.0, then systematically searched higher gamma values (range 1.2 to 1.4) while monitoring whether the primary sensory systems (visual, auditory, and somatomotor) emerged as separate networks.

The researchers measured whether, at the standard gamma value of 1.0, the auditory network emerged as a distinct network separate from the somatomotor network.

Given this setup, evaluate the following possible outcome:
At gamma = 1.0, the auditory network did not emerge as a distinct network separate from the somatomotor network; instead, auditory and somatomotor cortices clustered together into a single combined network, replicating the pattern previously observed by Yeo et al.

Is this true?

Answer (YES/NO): YES